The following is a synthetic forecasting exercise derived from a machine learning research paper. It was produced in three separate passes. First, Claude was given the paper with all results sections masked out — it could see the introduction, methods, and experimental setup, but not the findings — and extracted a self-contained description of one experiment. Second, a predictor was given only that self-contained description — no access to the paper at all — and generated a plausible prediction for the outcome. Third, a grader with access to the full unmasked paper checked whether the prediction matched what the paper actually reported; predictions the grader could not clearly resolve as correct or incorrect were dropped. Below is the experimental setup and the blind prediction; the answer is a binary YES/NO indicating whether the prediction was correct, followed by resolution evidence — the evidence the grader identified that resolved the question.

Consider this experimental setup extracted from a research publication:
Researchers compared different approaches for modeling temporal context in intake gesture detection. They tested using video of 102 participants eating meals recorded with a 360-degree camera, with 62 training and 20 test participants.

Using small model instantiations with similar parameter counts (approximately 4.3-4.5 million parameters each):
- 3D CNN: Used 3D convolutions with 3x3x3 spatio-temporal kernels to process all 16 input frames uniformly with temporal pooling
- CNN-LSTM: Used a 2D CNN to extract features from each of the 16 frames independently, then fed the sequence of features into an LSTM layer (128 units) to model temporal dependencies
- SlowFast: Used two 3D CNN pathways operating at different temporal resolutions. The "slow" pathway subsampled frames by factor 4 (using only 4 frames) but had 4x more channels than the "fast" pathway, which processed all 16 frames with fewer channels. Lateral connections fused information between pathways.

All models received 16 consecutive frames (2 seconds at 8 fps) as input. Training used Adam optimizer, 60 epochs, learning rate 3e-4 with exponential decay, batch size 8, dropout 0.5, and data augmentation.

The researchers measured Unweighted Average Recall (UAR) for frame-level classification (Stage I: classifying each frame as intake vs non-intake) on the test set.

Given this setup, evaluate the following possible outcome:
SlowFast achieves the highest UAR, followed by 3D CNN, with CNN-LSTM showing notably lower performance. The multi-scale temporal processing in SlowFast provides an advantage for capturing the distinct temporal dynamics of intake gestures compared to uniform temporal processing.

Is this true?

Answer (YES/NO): YES